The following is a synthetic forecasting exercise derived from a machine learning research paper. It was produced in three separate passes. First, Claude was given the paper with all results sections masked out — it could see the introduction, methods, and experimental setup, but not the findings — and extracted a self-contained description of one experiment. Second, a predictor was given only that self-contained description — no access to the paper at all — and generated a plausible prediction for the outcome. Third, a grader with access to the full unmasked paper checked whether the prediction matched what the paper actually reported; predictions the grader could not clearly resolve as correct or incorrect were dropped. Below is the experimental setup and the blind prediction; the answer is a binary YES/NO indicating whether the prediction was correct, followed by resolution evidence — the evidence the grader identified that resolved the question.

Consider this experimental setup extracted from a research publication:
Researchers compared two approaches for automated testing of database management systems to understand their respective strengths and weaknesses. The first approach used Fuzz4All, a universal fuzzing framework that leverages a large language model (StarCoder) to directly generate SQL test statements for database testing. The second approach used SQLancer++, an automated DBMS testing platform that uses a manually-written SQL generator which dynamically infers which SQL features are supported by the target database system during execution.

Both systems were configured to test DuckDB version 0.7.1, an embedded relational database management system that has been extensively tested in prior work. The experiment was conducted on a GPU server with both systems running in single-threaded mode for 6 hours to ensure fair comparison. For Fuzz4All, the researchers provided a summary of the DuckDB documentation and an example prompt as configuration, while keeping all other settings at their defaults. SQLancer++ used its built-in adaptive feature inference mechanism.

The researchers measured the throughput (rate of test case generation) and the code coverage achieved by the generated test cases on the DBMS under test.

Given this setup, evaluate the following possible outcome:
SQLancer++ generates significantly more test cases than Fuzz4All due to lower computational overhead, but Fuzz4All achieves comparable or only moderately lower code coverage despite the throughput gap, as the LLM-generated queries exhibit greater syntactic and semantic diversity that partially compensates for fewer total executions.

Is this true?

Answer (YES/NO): NO